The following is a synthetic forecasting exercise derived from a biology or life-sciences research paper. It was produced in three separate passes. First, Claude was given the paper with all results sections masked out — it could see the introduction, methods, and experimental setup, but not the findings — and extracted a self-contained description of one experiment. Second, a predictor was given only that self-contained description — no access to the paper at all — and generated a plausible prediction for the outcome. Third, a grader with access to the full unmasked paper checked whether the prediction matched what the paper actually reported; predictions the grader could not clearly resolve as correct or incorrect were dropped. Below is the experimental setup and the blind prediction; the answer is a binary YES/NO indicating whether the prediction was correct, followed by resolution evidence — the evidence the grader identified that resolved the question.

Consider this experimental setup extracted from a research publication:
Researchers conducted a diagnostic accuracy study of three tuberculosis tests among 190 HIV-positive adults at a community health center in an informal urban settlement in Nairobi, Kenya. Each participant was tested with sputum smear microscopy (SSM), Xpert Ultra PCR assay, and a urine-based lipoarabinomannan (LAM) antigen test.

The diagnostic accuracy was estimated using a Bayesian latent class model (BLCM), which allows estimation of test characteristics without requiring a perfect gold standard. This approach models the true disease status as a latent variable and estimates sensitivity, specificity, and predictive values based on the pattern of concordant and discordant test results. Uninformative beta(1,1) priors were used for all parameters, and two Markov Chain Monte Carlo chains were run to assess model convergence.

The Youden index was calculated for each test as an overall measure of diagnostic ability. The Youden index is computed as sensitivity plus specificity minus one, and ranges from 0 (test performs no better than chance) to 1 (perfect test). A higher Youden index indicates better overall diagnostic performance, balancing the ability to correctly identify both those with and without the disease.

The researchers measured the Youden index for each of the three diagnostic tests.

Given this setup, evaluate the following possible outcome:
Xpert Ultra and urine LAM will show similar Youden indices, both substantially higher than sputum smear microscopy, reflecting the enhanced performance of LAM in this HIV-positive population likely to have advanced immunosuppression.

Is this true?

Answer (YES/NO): NO